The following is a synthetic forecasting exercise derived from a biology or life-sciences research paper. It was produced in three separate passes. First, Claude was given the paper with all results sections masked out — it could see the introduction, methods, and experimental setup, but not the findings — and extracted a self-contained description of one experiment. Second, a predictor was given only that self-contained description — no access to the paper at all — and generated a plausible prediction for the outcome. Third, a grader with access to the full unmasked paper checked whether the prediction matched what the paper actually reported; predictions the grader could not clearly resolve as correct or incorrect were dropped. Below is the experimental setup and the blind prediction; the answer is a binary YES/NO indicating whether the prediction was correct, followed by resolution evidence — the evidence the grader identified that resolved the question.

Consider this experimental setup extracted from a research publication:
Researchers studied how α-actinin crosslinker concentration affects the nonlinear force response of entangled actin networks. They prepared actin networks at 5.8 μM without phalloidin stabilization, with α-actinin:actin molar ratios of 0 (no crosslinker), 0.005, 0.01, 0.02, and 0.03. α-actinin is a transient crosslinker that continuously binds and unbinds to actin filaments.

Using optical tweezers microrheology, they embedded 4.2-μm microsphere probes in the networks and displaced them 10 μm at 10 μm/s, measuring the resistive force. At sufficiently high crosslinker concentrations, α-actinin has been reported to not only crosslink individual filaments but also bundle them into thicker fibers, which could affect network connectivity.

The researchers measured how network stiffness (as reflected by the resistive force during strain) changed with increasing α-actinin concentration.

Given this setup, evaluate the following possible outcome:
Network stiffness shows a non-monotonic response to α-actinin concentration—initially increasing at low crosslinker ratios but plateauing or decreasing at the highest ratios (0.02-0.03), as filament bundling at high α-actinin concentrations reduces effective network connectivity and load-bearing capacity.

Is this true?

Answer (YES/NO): YES